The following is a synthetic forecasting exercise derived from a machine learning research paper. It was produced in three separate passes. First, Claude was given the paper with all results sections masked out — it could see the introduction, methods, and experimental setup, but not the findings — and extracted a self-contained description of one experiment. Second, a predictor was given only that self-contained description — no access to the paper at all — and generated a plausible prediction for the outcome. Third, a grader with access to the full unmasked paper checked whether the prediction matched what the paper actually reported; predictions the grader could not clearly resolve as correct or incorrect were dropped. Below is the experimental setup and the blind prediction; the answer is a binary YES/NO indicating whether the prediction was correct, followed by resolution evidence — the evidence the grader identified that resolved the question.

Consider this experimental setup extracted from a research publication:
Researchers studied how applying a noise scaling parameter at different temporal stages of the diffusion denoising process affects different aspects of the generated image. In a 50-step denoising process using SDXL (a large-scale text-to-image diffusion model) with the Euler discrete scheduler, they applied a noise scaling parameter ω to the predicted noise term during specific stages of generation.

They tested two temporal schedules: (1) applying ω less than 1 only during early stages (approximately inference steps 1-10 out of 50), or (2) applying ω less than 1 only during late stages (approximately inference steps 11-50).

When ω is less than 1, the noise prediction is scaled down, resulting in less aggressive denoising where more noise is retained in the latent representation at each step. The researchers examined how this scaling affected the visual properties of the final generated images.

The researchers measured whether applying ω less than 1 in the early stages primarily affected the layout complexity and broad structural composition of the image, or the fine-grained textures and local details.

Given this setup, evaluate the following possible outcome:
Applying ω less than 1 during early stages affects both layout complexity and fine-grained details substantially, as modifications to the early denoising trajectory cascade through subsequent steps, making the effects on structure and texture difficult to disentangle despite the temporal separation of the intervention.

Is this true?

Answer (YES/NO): NO